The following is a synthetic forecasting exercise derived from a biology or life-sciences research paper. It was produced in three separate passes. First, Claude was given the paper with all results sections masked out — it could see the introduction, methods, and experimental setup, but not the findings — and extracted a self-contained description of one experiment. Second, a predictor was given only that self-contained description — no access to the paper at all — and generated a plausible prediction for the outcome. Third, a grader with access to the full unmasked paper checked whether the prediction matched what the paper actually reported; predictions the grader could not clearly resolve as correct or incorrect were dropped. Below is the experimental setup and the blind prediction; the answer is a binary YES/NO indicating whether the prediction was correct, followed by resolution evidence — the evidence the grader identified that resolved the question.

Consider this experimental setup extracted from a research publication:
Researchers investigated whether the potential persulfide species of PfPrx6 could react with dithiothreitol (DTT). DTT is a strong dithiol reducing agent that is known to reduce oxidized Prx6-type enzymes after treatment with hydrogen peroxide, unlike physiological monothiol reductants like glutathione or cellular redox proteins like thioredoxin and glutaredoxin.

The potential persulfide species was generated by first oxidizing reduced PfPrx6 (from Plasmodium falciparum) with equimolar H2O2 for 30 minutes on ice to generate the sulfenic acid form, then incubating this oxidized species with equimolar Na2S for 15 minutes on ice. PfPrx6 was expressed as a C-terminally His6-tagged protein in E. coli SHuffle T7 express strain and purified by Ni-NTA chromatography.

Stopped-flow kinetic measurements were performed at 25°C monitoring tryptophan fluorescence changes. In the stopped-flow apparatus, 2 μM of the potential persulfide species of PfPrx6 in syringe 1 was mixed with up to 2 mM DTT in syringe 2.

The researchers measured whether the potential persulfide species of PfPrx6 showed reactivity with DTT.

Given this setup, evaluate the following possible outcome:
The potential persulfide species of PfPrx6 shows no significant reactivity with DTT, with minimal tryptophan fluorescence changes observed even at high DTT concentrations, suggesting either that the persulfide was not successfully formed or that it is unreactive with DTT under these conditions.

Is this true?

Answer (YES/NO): NO